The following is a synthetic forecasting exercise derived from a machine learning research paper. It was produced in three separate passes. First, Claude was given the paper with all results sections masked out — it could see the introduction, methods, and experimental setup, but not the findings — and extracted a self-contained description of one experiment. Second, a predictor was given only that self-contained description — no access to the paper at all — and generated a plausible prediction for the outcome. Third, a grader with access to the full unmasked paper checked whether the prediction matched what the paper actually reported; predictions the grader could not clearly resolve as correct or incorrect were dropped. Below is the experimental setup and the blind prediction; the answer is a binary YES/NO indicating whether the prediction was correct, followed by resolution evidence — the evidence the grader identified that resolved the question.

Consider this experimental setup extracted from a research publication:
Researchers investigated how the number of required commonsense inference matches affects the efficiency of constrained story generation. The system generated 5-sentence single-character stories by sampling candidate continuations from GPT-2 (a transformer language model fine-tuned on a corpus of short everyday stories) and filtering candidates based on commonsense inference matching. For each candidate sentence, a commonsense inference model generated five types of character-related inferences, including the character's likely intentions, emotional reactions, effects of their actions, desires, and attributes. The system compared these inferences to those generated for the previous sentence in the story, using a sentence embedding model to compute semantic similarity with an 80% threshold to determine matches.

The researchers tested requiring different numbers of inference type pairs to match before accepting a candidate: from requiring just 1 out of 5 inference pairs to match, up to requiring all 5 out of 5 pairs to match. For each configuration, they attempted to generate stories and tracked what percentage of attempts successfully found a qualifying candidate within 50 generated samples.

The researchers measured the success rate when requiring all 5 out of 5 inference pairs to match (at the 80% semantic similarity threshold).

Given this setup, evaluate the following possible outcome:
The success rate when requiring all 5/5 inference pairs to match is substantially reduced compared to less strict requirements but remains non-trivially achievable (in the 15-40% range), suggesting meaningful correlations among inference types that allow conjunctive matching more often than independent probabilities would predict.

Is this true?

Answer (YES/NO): YES